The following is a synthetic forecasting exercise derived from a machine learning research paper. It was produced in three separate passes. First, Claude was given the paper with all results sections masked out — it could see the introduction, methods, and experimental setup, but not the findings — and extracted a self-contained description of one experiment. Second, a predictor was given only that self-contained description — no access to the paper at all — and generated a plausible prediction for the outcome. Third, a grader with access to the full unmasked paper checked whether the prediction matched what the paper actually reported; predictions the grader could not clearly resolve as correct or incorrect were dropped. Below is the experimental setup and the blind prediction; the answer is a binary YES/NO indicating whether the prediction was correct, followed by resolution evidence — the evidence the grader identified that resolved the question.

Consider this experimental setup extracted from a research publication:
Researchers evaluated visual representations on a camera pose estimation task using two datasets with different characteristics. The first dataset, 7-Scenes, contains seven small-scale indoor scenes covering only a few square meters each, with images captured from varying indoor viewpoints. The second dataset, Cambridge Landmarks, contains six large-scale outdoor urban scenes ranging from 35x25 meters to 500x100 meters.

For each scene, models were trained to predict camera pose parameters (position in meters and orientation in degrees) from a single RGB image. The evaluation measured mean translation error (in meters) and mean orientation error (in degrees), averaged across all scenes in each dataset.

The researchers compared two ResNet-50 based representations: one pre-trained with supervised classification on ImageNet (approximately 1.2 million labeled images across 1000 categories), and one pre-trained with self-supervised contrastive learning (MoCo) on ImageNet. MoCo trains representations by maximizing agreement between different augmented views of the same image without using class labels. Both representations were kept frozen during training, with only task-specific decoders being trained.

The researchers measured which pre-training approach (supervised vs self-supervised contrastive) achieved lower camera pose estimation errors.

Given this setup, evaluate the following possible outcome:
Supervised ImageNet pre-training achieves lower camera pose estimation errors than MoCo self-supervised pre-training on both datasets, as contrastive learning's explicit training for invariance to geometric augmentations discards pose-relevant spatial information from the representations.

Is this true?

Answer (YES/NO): NO